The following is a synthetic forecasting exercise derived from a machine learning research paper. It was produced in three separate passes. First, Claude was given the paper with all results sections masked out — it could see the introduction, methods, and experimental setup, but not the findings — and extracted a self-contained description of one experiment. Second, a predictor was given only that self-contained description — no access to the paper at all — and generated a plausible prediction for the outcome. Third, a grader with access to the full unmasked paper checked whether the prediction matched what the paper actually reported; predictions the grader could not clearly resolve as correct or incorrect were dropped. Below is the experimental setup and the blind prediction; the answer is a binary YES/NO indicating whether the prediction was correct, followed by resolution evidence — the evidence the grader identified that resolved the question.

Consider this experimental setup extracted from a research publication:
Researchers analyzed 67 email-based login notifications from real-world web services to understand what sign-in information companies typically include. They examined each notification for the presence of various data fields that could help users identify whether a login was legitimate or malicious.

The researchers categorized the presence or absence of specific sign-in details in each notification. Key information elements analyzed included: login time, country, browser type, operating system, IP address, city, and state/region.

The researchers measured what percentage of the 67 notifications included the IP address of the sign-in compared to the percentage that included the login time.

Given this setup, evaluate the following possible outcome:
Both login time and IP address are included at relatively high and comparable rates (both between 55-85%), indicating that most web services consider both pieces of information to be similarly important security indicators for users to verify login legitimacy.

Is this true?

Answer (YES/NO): NO